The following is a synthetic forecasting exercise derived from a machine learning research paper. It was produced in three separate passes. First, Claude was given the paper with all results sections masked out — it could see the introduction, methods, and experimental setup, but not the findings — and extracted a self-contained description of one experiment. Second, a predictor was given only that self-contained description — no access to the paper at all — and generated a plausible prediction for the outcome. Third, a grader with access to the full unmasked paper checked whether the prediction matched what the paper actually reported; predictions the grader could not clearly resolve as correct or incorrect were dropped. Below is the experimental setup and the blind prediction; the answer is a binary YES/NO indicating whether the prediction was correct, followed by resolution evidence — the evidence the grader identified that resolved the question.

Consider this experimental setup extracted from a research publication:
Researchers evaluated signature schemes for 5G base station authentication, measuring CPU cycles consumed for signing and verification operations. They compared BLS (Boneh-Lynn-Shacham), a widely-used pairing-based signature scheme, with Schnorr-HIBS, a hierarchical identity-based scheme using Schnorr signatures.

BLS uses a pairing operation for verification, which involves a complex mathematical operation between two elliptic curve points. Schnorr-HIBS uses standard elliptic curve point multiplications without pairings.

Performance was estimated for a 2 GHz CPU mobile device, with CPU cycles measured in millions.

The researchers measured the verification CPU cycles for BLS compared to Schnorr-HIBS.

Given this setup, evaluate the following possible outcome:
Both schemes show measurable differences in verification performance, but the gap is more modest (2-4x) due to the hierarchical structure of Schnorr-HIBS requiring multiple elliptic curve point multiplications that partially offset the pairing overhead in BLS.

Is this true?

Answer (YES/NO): NO